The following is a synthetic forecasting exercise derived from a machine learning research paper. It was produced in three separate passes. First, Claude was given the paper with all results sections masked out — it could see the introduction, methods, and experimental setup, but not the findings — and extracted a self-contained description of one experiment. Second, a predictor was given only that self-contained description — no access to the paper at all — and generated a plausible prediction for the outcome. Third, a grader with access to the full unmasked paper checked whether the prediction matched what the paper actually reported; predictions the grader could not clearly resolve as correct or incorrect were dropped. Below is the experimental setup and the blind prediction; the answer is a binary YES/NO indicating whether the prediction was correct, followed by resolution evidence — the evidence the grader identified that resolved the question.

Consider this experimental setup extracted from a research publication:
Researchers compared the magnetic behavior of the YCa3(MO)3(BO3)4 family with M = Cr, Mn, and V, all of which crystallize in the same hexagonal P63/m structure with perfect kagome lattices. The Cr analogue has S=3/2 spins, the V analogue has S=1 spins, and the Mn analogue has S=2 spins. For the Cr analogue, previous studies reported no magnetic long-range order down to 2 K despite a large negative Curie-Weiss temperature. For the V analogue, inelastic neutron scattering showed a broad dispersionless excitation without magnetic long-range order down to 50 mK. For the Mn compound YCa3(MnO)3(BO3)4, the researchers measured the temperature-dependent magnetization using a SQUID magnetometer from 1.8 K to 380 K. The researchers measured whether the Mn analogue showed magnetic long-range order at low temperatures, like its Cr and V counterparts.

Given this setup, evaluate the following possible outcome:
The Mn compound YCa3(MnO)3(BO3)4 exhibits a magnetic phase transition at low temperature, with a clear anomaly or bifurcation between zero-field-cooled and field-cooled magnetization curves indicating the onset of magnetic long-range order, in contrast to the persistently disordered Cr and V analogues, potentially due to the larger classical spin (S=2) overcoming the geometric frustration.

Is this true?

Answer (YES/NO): YES